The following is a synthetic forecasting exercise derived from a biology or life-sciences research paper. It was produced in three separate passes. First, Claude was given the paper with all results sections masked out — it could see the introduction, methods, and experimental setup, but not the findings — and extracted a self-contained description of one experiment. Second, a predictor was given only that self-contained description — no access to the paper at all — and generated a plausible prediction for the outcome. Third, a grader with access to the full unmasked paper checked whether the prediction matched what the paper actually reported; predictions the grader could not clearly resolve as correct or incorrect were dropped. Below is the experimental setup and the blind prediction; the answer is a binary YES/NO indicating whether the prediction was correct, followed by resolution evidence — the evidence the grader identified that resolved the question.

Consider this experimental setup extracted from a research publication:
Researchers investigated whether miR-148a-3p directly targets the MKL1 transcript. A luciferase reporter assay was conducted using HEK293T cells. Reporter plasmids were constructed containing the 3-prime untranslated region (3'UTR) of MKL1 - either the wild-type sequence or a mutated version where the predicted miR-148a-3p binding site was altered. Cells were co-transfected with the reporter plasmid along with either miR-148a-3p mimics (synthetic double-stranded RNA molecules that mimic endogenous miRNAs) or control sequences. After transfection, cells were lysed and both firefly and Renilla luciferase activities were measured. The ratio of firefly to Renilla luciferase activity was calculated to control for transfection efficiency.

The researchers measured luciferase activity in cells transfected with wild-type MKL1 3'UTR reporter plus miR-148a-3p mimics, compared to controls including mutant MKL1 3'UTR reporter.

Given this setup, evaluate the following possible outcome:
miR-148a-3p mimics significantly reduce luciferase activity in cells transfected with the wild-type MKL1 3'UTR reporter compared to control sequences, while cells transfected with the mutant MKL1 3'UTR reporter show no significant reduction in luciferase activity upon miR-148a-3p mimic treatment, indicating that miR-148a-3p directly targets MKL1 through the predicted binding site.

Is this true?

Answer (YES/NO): YES